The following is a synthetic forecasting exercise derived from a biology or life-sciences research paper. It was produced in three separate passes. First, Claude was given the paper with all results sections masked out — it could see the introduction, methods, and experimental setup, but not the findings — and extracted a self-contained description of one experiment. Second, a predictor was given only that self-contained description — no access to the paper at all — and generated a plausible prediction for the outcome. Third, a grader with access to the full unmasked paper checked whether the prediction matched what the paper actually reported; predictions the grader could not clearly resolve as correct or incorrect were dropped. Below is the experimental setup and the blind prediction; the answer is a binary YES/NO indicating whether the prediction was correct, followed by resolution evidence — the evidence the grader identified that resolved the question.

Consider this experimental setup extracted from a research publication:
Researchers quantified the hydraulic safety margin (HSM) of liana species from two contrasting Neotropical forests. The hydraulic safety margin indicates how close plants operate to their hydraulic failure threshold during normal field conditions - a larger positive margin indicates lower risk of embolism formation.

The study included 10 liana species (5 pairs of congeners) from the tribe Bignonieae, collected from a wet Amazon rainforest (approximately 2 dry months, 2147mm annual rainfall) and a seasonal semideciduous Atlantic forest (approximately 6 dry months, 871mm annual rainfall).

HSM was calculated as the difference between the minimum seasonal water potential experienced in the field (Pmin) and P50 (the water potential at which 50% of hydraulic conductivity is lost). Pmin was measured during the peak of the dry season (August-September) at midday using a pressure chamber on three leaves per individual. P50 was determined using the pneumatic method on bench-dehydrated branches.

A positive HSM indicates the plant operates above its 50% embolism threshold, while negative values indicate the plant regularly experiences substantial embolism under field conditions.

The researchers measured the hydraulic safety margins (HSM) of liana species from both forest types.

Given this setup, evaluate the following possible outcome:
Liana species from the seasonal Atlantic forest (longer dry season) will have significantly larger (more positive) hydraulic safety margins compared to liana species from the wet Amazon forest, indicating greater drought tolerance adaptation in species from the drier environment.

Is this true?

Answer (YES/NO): NO